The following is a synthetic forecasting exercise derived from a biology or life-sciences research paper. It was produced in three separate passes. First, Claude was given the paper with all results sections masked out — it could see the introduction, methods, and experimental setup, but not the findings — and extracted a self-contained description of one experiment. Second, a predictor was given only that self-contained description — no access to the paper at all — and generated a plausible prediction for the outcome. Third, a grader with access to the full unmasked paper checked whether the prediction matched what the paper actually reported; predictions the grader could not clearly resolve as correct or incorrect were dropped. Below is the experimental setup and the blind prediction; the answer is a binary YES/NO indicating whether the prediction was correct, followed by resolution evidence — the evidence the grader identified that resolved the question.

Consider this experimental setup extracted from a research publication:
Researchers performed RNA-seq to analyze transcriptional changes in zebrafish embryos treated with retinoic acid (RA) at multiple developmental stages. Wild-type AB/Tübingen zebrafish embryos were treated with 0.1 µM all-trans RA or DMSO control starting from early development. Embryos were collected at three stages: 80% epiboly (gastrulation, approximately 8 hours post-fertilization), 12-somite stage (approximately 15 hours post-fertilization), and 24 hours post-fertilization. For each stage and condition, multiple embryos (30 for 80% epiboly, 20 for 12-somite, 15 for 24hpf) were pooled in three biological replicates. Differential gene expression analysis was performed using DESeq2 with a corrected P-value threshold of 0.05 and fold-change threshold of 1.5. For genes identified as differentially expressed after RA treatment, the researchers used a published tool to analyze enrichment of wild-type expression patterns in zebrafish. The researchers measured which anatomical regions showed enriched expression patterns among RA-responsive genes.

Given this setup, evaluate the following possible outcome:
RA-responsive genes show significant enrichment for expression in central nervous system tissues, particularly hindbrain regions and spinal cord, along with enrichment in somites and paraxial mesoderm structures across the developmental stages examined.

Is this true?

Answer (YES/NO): YES